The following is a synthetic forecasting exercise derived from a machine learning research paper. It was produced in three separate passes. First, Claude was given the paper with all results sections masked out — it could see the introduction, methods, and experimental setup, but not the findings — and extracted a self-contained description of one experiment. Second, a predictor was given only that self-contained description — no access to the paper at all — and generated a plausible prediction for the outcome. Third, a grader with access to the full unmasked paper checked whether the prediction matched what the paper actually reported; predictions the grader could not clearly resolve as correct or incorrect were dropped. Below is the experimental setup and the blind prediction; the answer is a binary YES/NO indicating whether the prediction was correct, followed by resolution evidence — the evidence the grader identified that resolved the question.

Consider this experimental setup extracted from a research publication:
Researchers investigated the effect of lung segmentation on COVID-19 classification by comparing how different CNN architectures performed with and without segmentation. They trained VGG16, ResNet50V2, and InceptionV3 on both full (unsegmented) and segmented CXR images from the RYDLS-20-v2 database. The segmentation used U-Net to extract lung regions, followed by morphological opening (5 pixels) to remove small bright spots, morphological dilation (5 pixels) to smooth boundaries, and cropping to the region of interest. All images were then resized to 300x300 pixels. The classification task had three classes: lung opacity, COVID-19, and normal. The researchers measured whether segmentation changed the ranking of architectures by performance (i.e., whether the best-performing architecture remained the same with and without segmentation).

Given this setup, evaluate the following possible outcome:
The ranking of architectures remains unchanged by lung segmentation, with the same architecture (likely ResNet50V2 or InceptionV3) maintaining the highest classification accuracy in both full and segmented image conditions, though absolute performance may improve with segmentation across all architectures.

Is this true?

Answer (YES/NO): NO